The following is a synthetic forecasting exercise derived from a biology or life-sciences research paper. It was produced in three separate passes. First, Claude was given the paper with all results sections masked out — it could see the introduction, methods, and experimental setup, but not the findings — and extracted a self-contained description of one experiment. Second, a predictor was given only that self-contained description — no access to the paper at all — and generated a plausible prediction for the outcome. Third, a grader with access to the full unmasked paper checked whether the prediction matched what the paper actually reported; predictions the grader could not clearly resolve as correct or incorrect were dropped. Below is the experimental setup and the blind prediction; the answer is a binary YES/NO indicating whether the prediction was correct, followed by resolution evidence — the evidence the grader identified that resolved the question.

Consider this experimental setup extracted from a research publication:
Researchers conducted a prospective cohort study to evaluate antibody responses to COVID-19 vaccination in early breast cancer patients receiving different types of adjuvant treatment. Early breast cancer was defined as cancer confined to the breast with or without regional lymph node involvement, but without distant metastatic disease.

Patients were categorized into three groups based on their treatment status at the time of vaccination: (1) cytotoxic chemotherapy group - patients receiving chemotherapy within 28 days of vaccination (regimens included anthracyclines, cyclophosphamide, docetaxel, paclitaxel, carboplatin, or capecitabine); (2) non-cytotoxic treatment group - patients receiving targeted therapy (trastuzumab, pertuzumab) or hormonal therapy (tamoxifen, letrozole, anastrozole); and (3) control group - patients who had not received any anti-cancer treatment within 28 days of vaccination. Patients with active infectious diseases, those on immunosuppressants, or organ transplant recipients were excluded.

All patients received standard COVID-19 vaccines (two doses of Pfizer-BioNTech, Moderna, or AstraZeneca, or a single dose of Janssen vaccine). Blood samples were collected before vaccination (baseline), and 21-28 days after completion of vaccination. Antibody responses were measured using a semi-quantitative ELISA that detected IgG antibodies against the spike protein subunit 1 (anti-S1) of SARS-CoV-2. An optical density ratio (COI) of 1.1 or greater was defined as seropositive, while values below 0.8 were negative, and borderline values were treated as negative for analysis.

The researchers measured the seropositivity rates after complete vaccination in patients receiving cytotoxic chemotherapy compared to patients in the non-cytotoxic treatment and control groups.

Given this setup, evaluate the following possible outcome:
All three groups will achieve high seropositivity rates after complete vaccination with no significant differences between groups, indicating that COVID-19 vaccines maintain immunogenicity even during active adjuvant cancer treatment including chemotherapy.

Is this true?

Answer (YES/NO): YES